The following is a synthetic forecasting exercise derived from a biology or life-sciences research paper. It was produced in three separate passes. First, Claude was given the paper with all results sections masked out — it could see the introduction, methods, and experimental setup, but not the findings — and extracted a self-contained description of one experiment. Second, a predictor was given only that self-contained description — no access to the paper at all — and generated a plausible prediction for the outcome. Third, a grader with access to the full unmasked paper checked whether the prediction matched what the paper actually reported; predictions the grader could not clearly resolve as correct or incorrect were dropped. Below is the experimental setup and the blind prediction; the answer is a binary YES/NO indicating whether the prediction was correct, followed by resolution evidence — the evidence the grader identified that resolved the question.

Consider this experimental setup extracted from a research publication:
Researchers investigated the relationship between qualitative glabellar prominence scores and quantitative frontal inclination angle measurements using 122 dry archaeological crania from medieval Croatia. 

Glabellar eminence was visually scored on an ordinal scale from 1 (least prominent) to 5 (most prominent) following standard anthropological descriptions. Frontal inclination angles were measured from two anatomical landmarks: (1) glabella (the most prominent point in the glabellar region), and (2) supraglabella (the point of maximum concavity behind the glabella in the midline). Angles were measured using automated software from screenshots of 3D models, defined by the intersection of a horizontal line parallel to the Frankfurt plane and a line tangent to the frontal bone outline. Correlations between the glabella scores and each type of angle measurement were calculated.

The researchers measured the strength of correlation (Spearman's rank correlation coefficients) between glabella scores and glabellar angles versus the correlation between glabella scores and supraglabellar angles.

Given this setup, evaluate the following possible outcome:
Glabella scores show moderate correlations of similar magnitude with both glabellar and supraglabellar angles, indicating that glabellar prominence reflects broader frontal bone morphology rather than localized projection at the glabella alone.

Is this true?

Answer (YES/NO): NO